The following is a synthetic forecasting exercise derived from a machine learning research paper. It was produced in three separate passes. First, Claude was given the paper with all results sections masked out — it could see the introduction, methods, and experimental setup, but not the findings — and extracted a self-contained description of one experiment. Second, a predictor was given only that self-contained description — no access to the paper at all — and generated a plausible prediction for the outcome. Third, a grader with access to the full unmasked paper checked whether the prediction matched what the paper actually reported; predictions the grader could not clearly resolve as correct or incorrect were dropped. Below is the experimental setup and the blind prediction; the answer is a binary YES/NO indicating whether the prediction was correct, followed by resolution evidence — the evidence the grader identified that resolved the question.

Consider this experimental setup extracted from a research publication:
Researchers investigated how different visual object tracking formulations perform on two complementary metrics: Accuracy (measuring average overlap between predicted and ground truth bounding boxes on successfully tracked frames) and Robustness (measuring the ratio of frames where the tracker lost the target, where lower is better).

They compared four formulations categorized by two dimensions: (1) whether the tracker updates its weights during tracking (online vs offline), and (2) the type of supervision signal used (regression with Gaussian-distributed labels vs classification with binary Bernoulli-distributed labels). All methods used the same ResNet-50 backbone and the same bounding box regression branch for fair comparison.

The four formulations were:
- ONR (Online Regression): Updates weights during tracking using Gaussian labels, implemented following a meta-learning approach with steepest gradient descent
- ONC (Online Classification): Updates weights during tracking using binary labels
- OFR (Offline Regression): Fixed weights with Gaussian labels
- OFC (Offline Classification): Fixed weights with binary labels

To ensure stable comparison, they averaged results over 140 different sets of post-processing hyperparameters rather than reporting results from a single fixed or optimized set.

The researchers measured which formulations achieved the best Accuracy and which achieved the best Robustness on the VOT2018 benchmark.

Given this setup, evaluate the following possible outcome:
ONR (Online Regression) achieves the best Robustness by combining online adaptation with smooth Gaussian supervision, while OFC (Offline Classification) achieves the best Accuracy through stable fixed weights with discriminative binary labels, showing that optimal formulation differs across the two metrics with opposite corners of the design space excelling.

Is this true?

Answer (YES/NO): YES